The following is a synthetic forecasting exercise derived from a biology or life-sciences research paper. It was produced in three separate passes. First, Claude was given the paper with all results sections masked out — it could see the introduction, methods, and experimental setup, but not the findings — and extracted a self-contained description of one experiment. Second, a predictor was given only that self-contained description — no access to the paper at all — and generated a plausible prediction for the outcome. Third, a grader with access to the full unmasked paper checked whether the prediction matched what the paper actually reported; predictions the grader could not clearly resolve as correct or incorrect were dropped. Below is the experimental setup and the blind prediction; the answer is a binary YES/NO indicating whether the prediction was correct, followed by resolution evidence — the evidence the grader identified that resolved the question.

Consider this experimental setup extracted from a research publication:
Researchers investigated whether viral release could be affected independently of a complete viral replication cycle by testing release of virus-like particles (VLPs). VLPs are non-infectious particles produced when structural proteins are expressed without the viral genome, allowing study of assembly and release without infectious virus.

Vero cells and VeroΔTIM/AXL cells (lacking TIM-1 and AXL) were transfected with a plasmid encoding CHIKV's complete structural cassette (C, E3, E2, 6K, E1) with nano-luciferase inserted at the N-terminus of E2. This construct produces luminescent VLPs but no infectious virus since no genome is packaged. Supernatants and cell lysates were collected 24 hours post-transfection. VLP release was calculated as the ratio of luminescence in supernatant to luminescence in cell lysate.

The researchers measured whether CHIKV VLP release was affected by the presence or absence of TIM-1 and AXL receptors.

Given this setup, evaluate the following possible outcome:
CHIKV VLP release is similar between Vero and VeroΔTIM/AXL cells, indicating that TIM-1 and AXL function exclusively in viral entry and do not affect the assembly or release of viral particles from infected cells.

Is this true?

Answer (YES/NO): NO